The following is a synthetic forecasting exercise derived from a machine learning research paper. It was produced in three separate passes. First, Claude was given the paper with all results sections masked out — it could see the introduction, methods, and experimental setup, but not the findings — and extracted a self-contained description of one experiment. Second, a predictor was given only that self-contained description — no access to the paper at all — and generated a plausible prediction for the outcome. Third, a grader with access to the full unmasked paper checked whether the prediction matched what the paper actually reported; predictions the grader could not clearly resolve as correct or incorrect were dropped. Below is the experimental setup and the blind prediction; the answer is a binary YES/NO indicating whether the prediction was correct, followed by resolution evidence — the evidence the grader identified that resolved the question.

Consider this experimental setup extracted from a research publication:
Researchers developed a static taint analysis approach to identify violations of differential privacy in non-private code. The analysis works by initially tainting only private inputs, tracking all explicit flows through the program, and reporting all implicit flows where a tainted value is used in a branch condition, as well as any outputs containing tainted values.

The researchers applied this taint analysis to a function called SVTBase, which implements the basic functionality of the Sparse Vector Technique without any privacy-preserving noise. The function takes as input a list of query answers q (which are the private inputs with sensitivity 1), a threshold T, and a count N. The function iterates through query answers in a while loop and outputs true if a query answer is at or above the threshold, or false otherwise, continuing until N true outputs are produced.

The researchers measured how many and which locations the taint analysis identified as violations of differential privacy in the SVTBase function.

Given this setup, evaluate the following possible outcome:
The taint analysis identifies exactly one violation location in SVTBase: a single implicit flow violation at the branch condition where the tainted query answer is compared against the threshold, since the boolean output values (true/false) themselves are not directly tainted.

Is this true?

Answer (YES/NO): YES